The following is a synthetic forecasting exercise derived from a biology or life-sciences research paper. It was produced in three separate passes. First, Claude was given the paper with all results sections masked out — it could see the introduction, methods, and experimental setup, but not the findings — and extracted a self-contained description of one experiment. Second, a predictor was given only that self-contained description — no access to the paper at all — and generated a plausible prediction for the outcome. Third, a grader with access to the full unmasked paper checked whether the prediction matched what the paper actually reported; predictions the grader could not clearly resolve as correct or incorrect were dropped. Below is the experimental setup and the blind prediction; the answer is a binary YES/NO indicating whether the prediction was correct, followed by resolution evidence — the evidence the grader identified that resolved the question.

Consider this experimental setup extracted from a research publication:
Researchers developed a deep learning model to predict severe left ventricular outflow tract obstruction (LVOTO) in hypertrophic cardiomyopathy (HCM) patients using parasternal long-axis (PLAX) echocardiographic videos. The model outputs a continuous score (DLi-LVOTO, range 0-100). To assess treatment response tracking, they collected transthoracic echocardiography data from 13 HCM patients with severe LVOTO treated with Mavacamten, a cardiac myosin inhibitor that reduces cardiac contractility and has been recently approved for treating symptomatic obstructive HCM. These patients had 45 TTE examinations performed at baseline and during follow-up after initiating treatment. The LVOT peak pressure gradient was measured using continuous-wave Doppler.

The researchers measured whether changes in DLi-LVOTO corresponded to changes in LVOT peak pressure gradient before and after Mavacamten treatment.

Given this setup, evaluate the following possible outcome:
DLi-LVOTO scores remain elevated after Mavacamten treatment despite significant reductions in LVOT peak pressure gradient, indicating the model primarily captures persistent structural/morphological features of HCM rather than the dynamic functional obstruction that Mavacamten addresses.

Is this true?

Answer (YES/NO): NO